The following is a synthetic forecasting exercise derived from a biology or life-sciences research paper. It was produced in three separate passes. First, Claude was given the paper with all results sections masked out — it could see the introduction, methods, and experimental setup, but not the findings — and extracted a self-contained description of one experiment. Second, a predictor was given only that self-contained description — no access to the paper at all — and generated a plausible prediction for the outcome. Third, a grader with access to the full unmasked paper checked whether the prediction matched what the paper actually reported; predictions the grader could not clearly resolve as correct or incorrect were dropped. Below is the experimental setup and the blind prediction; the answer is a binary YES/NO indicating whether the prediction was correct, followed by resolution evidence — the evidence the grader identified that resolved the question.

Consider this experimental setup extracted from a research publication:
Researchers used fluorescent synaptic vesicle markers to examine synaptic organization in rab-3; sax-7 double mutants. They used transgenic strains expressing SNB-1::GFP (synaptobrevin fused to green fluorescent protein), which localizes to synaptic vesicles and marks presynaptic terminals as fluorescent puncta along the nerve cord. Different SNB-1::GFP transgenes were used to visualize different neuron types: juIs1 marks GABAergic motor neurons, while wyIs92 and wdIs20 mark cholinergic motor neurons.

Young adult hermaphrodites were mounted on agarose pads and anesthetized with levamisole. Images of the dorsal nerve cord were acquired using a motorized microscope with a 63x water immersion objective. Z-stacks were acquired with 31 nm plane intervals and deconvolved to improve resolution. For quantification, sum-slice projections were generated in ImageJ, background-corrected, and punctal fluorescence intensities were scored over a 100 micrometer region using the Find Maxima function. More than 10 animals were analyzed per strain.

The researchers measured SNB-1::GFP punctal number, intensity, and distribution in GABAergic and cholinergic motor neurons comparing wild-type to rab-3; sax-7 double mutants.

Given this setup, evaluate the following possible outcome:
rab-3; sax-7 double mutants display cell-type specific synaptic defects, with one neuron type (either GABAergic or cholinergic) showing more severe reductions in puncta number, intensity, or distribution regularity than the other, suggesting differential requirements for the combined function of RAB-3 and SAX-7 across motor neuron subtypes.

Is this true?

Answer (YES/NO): NO